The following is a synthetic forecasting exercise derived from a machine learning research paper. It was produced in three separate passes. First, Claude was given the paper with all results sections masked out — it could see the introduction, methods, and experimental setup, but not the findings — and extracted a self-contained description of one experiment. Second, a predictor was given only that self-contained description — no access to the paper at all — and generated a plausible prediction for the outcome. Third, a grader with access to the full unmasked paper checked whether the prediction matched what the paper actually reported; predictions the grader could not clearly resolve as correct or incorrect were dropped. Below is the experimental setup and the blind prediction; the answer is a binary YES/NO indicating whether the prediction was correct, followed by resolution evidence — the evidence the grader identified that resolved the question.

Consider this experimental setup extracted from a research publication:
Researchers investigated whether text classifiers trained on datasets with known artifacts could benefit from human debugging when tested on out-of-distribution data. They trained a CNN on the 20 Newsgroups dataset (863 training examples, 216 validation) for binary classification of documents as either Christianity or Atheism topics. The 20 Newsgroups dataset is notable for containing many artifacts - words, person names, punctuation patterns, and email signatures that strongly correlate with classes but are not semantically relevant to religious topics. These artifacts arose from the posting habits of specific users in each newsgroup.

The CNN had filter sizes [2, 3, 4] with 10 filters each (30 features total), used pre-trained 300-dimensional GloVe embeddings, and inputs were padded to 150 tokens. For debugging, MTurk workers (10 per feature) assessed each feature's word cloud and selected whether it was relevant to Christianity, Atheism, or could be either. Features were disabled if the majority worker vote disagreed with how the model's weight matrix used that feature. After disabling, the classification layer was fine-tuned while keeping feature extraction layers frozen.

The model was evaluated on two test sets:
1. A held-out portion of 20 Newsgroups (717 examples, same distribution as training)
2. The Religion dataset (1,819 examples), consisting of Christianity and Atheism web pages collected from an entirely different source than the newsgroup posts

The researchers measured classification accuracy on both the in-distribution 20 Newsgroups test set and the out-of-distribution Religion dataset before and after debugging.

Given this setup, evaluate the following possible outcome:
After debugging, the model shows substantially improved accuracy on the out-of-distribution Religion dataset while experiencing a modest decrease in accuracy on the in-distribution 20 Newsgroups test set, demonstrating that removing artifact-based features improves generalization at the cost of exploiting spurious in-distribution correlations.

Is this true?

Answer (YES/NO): YES